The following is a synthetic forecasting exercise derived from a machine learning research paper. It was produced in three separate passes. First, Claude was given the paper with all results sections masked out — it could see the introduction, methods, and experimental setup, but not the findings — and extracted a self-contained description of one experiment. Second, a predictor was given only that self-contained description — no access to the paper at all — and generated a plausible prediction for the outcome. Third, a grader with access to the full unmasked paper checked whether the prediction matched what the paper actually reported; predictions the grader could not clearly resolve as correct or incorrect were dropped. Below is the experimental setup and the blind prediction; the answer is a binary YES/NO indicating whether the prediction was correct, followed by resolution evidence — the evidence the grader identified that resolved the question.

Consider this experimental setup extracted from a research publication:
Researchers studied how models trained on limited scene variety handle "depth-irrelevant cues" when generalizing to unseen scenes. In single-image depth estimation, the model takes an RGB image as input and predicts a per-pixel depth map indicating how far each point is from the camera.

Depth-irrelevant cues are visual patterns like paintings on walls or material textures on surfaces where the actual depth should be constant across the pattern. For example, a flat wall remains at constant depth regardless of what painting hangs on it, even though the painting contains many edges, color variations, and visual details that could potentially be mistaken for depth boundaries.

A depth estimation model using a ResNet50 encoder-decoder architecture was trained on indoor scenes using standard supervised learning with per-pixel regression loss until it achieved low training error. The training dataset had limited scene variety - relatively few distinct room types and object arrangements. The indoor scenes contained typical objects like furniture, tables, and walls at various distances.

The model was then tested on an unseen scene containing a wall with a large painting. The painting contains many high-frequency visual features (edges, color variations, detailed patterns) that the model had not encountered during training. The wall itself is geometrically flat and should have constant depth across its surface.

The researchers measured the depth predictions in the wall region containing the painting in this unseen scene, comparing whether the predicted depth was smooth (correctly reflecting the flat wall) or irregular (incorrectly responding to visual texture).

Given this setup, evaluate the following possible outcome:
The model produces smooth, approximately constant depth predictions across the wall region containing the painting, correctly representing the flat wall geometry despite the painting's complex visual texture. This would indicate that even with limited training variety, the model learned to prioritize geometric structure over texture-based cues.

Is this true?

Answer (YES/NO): NO